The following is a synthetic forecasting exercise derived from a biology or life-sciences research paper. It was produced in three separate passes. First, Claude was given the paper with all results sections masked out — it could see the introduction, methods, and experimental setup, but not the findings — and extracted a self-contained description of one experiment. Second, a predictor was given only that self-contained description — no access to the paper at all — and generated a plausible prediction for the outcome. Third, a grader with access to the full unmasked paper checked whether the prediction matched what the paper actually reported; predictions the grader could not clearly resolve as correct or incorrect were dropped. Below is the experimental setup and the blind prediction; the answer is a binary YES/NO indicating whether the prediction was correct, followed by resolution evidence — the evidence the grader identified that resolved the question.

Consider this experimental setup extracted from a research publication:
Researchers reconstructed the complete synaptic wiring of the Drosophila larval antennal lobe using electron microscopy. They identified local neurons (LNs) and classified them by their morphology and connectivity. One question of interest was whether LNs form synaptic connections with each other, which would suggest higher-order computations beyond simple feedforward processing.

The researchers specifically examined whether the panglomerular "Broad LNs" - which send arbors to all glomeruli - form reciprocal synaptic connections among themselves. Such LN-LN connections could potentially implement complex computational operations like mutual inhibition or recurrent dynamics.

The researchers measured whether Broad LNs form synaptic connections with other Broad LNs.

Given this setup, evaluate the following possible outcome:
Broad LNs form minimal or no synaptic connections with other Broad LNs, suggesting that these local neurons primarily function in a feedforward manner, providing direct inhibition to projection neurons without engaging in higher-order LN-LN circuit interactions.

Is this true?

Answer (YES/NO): NO